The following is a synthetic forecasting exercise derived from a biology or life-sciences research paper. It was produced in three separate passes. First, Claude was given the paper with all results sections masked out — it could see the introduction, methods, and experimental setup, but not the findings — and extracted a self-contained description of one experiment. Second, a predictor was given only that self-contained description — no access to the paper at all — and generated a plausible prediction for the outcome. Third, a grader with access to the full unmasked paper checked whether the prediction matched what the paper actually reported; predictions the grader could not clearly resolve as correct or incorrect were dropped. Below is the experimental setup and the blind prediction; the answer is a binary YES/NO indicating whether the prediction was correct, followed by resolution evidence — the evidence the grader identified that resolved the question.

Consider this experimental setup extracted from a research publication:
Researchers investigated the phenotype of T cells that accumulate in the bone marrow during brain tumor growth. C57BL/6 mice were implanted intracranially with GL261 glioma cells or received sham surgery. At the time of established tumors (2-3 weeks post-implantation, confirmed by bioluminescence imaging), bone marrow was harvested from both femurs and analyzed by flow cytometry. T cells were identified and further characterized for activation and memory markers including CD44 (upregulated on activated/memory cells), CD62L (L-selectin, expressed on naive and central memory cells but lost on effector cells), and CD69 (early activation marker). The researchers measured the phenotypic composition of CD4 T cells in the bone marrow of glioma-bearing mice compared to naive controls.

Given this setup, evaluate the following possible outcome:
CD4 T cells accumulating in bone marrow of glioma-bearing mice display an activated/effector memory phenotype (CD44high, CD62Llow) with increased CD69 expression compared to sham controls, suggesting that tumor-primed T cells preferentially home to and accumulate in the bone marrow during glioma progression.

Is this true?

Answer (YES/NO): NO